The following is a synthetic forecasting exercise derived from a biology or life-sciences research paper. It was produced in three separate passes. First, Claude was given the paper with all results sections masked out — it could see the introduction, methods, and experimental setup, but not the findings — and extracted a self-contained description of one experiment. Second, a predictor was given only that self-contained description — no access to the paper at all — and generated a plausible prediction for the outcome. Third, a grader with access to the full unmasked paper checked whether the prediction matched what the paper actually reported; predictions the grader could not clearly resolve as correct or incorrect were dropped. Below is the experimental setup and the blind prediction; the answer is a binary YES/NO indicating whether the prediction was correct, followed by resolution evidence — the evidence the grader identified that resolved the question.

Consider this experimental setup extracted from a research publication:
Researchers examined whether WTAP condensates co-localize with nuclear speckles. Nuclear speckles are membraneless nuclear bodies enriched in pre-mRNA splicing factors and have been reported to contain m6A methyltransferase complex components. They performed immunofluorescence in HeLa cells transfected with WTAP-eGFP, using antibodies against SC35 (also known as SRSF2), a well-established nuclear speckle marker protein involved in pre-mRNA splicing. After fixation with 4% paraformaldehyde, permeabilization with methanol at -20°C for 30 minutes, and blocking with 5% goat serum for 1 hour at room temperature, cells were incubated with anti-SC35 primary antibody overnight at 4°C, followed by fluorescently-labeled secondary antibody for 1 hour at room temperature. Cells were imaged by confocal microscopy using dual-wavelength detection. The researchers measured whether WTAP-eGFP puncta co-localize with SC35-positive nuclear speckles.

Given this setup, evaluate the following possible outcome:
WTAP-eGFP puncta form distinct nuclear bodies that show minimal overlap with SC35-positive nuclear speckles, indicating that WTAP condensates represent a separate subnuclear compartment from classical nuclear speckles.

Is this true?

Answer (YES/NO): NO